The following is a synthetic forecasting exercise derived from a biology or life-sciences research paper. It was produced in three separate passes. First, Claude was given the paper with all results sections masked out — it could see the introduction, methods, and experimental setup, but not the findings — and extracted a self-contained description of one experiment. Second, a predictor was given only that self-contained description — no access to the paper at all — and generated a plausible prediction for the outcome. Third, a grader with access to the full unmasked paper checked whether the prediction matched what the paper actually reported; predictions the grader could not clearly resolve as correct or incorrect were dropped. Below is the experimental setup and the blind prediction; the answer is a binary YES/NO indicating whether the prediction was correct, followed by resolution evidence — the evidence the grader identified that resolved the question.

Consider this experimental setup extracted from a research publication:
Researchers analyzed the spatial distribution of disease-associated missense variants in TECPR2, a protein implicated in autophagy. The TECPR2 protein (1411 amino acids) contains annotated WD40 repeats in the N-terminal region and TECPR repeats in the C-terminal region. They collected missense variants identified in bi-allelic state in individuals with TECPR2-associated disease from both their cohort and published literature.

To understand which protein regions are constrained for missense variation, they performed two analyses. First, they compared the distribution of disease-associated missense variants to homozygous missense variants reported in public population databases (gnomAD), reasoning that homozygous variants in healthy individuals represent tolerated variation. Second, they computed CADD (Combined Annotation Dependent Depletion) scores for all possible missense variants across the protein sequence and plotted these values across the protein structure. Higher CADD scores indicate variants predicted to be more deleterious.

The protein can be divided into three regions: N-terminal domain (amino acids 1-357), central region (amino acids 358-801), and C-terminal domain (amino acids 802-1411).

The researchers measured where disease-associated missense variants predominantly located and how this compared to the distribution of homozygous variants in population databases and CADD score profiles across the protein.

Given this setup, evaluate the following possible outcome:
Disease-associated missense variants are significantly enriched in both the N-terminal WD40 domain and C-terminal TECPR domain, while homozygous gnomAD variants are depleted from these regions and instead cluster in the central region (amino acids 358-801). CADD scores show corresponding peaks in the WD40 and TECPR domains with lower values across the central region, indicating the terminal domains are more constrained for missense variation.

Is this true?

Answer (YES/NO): YES